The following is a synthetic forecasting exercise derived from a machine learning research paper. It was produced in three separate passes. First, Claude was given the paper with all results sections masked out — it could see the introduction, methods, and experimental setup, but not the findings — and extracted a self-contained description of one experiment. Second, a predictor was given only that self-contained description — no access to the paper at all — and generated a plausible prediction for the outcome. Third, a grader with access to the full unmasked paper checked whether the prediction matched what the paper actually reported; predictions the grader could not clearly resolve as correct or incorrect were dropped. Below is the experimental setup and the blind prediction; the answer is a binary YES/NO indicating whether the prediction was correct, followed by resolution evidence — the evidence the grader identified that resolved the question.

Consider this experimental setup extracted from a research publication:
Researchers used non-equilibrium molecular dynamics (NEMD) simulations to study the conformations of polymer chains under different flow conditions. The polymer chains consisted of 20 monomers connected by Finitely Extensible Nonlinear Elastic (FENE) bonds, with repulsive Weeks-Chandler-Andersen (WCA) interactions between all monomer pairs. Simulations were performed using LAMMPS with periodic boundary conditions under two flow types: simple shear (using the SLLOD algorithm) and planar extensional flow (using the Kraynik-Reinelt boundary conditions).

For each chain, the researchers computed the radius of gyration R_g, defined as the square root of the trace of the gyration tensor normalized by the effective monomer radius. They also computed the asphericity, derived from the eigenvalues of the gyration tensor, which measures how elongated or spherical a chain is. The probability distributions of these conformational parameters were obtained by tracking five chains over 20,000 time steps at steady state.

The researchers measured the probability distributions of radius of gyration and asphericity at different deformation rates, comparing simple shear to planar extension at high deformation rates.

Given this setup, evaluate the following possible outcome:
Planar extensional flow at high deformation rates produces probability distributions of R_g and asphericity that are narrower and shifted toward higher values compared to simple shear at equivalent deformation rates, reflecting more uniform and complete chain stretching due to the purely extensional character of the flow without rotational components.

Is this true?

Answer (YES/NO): YES